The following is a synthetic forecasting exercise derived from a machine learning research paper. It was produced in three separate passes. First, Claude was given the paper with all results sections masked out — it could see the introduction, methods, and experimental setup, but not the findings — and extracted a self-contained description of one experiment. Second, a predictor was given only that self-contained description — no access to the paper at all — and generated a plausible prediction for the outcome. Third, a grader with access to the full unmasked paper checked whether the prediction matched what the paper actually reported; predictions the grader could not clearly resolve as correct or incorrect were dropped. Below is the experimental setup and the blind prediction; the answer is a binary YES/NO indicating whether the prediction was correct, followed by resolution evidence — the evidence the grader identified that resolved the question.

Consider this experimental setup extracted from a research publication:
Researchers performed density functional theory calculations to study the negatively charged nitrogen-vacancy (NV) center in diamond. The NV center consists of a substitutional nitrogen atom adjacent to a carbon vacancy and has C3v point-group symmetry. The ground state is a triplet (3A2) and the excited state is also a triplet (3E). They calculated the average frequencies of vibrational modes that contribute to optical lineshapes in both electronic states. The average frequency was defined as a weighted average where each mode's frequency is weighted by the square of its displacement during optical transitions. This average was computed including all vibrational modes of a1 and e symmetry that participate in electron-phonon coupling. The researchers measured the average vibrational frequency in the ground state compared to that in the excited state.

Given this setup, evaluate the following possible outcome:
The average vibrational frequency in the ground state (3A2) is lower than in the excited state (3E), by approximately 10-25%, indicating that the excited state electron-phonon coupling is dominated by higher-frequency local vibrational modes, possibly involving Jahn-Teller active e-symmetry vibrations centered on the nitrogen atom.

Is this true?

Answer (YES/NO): NO